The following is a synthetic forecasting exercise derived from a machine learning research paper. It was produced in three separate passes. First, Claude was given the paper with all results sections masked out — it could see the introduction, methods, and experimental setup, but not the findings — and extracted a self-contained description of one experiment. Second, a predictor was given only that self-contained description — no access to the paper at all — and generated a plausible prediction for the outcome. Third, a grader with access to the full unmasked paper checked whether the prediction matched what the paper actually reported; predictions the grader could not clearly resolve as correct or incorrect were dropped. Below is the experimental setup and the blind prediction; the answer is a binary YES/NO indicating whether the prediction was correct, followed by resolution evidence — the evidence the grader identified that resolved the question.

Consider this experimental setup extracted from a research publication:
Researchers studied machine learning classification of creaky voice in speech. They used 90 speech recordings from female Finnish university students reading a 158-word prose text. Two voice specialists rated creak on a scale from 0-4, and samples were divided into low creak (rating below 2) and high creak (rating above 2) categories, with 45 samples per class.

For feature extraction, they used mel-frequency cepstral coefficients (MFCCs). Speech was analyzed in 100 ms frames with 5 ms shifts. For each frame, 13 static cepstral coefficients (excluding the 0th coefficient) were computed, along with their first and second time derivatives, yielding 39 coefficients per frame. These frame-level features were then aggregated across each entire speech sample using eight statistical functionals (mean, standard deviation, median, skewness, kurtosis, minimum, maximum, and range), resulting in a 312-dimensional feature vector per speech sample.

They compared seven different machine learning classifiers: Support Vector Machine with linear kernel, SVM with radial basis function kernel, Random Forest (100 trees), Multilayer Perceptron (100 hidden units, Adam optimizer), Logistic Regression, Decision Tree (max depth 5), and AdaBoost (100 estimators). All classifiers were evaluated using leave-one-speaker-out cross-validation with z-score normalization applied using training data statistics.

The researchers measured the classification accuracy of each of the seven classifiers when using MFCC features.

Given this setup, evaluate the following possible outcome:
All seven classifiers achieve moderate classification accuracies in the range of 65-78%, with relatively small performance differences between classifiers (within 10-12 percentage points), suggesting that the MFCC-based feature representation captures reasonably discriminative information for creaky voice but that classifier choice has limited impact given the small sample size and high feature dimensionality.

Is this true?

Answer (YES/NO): NO